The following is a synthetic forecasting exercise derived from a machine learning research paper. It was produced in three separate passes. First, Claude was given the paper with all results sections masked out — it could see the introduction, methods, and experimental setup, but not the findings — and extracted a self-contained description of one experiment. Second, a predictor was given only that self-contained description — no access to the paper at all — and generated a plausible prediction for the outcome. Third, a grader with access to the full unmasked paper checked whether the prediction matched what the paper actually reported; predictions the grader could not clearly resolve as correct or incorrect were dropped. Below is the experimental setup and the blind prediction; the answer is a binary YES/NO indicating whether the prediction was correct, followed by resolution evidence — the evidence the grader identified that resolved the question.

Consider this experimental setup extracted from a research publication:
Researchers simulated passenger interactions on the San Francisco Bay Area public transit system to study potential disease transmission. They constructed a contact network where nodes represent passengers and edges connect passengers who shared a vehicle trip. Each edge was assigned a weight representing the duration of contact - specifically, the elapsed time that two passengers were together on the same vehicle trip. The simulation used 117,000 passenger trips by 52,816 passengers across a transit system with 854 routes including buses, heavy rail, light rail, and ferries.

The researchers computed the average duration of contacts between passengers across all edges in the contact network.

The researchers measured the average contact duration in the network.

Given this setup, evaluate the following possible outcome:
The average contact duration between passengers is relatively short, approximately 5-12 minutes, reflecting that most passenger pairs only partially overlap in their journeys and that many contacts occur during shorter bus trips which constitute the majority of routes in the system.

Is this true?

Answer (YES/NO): NO